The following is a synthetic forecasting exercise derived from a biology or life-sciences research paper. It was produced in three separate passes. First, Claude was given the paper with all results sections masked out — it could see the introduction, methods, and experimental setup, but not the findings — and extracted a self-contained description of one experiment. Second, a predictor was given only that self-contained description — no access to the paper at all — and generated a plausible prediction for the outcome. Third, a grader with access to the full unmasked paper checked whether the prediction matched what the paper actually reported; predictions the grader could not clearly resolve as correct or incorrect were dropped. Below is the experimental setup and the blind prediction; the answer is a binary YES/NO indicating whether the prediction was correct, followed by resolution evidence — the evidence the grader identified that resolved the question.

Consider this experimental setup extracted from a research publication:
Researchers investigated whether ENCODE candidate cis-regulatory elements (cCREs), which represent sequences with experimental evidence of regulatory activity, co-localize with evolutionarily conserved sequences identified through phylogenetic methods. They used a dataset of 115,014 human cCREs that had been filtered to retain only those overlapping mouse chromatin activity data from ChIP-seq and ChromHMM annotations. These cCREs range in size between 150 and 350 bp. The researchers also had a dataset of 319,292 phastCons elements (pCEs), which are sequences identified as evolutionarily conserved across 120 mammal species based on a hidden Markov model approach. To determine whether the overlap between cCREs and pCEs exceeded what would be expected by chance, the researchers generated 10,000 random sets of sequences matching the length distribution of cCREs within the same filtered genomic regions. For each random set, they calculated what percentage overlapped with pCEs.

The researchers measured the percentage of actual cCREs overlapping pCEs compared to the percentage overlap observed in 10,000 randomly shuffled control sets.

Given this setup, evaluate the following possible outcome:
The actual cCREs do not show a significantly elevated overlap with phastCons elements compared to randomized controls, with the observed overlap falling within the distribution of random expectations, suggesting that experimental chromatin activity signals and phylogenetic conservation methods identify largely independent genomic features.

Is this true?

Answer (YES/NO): NO